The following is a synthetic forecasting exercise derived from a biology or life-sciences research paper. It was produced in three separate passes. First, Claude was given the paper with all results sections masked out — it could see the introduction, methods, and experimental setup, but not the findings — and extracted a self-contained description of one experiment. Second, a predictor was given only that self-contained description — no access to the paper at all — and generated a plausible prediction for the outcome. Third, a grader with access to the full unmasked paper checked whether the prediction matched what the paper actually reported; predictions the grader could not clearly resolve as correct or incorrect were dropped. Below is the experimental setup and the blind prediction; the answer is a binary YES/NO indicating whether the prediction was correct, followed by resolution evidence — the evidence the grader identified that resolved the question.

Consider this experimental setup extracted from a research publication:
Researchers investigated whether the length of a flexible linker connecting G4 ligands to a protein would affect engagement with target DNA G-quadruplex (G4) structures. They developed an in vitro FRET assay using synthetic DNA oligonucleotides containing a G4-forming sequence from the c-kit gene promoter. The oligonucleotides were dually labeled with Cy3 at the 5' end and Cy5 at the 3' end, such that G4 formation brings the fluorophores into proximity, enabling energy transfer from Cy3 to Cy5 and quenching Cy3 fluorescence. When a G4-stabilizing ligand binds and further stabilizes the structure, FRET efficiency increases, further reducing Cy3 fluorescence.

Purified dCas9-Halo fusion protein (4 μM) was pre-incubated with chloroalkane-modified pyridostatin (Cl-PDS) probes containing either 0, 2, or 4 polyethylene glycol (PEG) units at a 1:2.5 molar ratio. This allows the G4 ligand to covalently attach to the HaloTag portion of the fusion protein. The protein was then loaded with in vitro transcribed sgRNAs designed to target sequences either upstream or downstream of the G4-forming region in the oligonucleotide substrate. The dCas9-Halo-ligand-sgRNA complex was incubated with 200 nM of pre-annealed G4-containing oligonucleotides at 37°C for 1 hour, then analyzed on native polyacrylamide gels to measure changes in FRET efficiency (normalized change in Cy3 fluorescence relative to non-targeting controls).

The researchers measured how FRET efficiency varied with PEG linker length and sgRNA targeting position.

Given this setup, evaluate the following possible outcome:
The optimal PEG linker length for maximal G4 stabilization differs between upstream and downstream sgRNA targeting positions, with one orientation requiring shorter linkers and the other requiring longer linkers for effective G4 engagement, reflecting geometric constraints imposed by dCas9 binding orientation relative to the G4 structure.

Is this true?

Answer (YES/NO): NO